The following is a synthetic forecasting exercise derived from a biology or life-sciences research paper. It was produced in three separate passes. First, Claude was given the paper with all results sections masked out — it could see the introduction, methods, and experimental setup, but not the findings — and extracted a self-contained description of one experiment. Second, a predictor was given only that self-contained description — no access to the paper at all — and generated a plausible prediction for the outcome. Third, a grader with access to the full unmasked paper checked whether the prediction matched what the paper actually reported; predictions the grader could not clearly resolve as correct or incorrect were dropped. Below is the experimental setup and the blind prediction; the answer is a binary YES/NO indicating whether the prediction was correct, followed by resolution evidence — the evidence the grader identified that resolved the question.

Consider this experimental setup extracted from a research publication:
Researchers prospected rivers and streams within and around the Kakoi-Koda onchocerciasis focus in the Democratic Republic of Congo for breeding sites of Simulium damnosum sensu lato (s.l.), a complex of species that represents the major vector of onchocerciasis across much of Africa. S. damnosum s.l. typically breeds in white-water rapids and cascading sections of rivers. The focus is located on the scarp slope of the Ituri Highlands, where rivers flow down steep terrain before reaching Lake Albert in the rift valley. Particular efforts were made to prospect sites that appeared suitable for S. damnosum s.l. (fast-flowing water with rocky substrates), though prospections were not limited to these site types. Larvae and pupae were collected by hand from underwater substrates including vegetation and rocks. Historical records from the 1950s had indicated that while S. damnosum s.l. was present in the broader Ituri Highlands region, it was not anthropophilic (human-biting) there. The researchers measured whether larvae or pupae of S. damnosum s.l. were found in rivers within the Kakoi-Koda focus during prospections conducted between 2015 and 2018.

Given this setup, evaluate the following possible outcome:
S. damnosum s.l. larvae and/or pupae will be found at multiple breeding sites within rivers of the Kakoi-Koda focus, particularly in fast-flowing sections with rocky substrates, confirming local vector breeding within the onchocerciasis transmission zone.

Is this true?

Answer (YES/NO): NO